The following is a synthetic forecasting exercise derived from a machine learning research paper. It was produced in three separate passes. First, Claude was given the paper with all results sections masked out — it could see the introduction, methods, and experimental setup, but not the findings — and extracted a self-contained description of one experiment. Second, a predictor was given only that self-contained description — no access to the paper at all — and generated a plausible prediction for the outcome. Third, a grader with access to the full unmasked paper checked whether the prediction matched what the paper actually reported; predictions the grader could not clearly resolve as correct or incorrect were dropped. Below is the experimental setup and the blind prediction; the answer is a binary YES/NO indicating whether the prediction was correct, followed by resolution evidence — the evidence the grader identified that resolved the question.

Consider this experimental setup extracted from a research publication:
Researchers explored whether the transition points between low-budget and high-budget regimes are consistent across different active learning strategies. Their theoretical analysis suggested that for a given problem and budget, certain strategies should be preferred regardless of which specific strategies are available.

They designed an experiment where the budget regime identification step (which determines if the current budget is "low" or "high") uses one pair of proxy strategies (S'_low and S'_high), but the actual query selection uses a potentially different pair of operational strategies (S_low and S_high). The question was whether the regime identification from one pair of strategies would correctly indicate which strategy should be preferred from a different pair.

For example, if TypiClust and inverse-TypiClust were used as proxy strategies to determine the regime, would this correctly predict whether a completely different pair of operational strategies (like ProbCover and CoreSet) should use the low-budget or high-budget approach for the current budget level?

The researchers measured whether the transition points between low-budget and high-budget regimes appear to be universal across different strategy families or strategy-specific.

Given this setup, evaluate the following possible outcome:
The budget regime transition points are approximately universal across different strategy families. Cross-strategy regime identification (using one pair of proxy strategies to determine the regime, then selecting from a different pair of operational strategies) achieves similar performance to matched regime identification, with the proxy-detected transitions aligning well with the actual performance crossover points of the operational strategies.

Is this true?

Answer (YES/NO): YES